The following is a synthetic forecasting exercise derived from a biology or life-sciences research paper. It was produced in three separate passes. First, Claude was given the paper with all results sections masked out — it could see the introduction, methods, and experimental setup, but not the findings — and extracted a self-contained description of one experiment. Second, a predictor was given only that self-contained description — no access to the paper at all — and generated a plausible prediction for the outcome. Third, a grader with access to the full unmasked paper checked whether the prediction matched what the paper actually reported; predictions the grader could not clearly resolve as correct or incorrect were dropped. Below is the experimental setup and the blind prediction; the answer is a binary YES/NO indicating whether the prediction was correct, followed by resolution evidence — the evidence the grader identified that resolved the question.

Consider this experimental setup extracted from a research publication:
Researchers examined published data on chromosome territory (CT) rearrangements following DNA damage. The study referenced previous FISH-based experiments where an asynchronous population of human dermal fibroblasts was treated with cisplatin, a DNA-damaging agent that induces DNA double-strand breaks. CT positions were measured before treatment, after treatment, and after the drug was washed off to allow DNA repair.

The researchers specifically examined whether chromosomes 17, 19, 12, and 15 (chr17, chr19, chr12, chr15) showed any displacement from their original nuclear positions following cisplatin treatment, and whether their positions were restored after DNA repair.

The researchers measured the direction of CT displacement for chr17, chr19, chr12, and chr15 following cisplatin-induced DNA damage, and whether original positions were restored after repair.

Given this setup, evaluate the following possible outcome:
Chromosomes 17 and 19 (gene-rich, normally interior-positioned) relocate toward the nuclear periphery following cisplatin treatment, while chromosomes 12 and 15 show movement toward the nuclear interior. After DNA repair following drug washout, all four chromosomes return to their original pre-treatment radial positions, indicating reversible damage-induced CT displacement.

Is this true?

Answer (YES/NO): YES